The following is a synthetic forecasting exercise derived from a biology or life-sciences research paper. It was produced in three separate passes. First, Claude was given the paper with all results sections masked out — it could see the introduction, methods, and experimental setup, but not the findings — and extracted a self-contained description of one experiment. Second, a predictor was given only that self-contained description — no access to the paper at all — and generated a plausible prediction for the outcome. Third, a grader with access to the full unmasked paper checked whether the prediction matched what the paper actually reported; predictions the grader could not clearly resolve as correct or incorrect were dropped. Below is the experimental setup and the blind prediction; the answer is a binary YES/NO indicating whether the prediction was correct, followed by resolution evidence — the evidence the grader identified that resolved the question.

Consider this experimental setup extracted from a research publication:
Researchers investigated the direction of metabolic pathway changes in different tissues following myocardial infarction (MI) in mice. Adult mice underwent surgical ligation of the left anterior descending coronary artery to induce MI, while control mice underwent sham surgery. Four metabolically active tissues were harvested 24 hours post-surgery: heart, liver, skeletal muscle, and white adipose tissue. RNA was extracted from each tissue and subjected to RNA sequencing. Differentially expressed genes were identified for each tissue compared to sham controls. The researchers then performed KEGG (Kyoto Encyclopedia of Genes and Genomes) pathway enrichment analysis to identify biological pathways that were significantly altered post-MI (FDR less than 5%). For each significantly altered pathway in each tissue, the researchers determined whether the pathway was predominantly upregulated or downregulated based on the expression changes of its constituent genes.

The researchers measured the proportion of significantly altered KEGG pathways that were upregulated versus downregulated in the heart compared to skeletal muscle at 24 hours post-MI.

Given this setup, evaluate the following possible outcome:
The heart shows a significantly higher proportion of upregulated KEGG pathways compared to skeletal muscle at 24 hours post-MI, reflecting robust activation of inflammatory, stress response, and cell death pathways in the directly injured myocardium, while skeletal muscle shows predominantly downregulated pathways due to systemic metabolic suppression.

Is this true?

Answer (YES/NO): NO